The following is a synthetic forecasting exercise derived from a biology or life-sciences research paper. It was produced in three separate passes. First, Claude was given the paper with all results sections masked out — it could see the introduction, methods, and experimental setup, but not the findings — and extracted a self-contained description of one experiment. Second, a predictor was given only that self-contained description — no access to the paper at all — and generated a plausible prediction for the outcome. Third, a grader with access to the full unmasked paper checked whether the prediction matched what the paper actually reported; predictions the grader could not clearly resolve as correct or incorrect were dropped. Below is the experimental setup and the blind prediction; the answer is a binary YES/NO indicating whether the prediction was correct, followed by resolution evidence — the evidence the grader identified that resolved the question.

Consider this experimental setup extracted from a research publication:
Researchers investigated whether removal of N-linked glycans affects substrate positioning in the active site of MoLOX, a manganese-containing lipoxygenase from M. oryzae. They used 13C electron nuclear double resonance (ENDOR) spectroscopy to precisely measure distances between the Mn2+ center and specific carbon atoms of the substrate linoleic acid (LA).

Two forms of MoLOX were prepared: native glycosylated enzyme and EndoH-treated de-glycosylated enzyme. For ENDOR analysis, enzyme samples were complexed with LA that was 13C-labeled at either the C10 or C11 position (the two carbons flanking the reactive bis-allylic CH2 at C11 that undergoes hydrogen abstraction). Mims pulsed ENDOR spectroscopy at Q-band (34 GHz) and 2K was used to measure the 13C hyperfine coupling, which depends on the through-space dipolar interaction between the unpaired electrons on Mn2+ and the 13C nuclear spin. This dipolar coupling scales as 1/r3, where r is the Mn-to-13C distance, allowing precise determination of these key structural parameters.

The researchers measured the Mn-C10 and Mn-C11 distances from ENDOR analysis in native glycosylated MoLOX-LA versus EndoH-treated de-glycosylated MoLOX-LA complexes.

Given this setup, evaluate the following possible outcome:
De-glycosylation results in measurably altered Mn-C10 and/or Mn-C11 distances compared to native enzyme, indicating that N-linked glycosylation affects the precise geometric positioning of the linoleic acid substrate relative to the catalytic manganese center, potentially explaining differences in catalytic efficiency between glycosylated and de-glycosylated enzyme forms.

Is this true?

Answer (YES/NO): NO